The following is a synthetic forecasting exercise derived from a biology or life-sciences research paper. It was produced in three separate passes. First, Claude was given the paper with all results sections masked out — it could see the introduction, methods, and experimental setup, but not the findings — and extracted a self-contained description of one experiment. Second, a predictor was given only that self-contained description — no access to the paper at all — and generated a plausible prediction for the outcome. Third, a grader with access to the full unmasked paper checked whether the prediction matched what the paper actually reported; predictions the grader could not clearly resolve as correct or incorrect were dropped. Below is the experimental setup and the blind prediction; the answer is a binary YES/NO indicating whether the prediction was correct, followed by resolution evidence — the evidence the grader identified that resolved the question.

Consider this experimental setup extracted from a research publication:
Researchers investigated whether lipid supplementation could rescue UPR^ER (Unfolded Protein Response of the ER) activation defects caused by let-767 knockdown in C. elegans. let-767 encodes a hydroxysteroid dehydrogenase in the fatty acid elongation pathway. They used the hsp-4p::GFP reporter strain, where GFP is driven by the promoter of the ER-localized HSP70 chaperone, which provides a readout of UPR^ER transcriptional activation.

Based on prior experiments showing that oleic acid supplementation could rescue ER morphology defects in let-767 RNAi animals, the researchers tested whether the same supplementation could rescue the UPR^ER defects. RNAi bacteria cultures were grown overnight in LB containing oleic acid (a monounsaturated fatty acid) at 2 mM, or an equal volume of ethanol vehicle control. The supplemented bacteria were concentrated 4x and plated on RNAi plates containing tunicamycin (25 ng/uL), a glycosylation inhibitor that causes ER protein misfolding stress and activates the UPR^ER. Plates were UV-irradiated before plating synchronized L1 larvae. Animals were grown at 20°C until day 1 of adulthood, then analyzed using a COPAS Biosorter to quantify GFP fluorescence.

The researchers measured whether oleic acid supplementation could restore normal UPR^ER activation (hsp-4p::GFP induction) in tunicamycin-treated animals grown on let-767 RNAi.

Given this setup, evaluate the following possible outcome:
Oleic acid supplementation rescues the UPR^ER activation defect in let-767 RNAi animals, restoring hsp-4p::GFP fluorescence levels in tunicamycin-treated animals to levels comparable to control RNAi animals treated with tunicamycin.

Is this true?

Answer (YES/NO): NO